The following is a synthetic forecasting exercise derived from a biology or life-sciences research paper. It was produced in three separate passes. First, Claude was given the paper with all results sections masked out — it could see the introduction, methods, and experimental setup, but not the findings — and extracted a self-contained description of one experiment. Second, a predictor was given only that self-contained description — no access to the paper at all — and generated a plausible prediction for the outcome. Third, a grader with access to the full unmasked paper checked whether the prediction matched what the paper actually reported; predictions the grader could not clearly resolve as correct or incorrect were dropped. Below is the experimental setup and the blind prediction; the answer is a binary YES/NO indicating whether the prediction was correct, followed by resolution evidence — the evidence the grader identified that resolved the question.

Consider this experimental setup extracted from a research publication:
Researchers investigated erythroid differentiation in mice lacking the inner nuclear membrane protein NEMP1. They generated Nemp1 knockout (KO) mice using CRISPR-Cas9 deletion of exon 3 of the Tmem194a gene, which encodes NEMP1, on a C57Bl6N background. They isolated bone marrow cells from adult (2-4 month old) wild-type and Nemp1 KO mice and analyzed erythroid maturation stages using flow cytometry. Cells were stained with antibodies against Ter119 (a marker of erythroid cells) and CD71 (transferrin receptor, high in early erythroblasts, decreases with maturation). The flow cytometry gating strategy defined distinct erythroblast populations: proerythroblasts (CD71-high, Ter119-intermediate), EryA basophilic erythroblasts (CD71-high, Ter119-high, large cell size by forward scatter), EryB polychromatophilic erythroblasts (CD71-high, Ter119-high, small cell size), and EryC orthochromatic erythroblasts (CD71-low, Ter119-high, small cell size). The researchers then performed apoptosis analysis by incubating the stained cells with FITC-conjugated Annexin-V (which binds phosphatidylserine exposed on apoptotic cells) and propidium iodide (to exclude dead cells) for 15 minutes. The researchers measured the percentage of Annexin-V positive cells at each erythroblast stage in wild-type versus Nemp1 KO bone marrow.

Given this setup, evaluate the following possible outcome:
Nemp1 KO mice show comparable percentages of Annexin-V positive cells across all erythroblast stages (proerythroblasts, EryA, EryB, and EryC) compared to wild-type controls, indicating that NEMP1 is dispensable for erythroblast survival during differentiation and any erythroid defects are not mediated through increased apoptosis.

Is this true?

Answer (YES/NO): NO